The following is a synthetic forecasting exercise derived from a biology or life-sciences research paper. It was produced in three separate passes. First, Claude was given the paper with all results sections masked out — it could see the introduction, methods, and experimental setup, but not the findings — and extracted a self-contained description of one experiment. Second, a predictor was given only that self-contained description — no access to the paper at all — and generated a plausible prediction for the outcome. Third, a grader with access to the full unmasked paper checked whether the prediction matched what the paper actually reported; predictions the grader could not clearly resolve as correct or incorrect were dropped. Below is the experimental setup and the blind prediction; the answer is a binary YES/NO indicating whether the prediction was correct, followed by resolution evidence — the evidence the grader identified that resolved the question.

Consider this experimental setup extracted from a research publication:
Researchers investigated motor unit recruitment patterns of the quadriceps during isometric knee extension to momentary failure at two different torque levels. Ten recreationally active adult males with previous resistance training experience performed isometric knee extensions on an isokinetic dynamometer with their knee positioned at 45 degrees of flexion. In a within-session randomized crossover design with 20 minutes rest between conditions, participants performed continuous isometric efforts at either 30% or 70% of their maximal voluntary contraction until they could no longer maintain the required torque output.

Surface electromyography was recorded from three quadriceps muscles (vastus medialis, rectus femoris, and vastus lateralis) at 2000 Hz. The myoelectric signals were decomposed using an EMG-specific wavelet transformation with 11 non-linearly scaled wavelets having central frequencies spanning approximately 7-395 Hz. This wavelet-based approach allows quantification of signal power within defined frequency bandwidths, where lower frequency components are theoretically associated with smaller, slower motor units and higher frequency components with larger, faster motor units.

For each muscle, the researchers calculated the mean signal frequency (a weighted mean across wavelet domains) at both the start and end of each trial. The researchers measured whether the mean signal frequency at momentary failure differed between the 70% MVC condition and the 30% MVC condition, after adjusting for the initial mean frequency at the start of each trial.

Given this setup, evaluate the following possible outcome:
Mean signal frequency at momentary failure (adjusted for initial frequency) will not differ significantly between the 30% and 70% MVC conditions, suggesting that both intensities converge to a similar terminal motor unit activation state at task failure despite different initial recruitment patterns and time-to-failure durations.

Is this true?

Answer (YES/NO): YES